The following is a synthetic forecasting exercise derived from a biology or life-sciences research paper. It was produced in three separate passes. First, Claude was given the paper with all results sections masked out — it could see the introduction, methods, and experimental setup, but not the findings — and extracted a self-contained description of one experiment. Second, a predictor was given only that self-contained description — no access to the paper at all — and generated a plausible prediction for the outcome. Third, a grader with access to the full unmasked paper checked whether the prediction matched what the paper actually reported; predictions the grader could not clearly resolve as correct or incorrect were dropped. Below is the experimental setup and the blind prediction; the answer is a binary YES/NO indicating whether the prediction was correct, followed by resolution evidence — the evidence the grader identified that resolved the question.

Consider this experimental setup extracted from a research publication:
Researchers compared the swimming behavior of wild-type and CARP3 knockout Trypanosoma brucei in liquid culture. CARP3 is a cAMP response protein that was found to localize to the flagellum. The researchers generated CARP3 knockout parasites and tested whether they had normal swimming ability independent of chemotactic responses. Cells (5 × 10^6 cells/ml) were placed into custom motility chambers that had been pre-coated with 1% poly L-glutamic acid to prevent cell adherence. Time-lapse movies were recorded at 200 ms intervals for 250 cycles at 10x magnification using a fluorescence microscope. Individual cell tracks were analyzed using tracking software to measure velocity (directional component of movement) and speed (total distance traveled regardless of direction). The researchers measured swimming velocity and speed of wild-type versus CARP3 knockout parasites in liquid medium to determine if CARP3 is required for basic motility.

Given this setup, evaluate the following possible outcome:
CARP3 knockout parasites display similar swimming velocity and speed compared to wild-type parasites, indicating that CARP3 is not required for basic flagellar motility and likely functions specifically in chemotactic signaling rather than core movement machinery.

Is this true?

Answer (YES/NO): YES